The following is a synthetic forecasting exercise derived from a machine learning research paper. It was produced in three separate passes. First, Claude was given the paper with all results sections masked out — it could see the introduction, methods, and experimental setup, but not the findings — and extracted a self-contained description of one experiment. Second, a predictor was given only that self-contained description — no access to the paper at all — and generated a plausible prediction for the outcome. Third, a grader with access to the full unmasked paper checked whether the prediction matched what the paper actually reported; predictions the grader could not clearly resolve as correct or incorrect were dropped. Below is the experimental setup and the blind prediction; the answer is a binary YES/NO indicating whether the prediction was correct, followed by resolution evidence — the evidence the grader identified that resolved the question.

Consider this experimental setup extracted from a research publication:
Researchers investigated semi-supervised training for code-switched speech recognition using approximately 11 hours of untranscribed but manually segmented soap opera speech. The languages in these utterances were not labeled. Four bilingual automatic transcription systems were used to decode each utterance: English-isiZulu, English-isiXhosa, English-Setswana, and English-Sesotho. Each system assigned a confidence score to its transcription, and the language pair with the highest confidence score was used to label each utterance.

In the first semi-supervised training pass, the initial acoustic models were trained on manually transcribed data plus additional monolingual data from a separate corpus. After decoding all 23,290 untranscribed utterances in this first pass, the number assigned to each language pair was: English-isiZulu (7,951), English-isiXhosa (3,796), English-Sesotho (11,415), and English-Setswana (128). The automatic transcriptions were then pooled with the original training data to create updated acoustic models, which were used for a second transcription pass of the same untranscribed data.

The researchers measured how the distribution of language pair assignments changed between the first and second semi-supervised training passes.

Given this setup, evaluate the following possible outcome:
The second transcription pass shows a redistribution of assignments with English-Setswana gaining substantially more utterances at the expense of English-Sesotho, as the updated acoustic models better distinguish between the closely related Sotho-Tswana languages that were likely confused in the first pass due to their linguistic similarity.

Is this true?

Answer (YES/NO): YES